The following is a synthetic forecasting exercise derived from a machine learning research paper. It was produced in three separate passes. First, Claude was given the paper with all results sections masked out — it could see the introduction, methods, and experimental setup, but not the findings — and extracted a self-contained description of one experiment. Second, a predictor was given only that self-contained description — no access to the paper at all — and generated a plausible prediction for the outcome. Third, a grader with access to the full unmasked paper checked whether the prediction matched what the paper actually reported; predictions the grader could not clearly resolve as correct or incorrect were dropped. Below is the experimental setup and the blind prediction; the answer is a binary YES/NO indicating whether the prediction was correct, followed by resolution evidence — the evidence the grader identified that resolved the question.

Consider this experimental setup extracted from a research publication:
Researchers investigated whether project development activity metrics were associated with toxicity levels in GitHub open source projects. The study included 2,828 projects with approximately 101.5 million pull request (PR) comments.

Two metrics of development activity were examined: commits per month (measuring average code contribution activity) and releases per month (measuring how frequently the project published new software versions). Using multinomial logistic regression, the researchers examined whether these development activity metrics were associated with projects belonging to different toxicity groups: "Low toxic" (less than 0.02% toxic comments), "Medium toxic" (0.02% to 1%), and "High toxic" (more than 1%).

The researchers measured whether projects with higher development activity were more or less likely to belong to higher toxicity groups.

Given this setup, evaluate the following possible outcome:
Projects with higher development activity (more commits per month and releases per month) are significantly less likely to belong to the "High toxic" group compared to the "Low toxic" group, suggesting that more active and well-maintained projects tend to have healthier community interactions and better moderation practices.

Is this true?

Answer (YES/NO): NO